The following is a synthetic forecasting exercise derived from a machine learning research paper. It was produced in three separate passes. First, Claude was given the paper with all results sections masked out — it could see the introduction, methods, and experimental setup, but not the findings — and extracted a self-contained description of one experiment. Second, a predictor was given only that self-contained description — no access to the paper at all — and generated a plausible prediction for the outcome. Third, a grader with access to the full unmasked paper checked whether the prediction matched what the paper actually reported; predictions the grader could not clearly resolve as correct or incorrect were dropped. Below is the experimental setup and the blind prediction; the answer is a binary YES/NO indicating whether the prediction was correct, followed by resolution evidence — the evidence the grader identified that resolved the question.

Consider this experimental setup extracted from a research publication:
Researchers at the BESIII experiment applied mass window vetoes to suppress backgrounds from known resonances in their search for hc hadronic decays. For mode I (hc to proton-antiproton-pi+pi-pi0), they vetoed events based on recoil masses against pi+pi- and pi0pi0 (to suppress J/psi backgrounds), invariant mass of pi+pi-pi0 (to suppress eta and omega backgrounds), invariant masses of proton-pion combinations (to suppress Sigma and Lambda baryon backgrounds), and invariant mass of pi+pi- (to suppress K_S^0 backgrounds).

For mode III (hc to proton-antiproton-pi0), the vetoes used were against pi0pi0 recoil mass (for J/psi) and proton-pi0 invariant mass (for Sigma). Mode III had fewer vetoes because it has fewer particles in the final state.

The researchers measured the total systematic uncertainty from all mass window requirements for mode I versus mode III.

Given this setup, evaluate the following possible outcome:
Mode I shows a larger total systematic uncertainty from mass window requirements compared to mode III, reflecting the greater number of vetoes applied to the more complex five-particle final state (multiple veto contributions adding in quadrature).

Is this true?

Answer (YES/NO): YES